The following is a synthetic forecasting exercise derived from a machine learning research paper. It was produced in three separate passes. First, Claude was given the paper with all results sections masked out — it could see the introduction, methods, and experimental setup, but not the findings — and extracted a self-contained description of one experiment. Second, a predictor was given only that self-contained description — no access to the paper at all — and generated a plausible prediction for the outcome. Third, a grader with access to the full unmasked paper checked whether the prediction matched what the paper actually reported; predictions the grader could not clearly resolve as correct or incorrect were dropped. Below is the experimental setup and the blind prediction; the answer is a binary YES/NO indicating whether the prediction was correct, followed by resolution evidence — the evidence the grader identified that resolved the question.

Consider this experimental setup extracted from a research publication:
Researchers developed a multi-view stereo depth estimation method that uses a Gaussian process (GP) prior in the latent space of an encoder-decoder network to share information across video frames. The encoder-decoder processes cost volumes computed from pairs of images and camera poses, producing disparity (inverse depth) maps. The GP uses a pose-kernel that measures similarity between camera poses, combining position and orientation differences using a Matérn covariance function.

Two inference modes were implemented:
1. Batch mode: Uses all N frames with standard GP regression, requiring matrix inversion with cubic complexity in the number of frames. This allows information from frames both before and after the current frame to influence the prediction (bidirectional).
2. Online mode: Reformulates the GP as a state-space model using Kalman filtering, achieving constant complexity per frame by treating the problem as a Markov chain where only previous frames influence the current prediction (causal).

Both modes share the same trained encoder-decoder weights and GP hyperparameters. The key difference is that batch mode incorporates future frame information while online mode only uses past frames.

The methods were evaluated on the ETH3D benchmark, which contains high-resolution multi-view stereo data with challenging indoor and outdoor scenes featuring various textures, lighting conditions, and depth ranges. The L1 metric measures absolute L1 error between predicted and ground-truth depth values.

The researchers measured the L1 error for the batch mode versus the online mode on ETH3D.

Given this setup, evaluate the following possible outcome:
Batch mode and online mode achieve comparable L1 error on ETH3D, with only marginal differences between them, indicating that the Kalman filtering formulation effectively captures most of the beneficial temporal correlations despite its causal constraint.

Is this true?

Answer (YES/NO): YES